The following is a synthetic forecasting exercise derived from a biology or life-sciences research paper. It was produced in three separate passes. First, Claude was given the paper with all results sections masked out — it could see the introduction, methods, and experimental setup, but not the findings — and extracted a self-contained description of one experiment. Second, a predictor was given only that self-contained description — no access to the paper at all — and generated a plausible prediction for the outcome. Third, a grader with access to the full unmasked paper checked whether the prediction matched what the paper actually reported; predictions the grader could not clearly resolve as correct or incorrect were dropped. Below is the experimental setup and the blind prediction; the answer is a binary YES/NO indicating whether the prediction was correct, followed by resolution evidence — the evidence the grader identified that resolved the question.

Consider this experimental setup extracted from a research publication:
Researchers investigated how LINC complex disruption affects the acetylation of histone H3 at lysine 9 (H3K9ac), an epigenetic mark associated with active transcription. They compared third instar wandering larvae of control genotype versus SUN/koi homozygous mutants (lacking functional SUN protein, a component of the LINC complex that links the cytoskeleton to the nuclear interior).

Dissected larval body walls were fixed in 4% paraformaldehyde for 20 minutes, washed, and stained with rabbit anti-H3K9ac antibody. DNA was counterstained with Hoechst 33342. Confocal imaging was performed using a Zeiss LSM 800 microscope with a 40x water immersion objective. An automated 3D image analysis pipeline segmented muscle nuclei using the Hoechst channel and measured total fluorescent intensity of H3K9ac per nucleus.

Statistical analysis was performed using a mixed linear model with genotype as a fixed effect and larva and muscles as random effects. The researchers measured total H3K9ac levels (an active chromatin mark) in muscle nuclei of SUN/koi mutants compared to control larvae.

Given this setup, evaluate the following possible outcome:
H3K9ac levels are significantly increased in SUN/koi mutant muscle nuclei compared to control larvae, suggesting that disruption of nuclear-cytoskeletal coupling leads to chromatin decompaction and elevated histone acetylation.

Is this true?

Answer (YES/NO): NO